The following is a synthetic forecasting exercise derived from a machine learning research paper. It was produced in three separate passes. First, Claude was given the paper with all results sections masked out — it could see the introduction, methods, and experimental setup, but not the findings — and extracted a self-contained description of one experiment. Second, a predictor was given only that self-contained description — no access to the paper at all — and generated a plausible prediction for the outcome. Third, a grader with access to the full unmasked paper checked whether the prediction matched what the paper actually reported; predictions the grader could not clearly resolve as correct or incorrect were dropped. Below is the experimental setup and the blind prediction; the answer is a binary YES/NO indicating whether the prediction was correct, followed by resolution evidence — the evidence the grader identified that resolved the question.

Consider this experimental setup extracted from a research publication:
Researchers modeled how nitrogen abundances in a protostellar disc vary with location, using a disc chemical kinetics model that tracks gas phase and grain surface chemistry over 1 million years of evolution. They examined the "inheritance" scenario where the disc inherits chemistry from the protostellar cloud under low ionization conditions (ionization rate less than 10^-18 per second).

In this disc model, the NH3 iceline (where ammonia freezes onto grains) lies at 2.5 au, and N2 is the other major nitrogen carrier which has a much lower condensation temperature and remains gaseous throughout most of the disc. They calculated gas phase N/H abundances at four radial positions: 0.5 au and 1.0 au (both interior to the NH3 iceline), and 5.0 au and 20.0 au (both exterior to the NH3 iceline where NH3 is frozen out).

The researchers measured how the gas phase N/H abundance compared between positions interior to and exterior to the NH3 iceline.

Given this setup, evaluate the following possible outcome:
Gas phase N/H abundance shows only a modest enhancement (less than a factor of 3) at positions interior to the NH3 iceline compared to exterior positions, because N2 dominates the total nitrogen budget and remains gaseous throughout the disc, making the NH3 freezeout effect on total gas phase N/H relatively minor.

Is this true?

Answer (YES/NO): YES